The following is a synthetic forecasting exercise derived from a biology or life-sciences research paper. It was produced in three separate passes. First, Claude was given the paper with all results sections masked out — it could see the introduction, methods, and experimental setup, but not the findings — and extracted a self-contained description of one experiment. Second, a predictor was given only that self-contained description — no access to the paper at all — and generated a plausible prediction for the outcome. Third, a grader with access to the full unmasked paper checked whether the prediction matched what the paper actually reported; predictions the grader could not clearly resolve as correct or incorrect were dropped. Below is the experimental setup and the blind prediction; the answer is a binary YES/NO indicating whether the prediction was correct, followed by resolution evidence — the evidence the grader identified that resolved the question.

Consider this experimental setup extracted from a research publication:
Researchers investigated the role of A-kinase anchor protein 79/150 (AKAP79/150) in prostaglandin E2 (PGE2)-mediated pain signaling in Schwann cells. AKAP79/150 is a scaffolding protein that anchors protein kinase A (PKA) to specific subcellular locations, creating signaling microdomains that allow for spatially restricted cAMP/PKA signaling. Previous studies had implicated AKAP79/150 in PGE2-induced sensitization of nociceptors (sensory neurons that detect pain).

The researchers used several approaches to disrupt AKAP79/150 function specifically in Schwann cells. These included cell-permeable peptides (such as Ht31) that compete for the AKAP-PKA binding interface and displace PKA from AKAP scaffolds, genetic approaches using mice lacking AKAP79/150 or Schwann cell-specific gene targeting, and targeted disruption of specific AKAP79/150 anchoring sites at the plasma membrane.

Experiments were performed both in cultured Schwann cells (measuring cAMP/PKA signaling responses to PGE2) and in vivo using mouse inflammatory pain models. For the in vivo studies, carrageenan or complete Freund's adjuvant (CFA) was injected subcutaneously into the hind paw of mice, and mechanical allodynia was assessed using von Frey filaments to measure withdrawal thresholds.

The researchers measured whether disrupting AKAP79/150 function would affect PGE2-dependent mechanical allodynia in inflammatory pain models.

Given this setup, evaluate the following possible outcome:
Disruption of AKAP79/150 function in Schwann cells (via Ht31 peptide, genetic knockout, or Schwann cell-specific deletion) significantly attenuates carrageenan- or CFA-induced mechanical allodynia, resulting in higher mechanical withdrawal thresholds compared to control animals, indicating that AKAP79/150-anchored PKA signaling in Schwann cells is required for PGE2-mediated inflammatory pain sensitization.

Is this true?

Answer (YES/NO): YES